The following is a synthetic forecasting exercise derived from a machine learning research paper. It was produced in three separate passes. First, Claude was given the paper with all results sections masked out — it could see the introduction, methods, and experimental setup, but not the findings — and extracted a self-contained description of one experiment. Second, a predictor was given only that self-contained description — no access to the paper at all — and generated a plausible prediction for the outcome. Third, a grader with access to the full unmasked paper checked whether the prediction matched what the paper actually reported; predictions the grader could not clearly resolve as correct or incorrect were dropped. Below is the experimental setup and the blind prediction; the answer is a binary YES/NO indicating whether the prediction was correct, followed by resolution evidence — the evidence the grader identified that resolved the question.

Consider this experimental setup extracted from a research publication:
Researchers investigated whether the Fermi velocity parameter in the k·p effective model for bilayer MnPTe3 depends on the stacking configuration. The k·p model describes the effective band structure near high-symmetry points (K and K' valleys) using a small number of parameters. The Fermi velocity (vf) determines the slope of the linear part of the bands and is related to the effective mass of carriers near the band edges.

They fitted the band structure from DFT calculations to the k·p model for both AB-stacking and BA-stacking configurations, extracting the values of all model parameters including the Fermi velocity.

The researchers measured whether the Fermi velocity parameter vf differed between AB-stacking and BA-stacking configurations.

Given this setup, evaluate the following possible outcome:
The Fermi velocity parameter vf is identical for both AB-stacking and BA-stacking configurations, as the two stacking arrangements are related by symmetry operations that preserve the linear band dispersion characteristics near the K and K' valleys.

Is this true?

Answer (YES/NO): YES